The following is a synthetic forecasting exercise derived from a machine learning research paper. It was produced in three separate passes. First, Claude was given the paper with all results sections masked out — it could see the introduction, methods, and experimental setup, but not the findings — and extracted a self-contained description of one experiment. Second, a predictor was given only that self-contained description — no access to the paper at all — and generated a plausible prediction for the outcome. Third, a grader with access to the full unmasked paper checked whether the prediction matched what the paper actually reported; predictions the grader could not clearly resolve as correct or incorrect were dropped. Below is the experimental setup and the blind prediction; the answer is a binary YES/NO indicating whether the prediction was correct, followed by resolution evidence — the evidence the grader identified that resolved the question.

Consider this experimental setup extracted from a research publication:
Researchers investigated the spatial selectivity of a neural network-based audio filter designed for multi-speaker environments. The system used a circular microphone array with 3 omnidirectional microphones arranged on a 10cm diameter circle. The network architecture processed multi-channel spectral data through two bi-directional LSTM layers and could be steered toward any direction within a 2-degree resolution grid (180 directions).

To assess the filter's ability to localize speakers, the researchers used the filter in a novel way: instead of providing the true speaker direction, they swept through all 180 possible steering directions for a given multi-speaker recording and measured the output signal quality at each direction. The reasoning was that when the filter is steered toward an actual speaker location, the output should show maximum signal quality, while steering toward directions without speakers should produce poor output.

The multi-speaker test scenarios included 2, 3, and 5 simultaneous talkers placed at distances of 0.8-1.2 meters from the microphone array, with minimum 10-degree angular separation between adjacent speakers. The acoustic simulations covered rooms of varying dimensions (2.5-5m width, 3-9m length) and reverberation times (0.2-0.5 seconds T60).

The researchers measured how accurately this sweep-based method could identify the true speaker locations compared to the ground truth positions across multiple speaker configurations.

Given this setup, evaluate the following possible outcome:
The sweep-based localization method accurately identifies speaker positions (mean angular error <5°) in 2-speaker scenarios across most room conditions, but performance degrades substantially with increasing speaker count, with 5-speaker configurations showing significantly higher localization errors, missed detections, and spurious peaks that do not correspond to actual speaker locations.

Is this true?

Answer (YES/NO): NO